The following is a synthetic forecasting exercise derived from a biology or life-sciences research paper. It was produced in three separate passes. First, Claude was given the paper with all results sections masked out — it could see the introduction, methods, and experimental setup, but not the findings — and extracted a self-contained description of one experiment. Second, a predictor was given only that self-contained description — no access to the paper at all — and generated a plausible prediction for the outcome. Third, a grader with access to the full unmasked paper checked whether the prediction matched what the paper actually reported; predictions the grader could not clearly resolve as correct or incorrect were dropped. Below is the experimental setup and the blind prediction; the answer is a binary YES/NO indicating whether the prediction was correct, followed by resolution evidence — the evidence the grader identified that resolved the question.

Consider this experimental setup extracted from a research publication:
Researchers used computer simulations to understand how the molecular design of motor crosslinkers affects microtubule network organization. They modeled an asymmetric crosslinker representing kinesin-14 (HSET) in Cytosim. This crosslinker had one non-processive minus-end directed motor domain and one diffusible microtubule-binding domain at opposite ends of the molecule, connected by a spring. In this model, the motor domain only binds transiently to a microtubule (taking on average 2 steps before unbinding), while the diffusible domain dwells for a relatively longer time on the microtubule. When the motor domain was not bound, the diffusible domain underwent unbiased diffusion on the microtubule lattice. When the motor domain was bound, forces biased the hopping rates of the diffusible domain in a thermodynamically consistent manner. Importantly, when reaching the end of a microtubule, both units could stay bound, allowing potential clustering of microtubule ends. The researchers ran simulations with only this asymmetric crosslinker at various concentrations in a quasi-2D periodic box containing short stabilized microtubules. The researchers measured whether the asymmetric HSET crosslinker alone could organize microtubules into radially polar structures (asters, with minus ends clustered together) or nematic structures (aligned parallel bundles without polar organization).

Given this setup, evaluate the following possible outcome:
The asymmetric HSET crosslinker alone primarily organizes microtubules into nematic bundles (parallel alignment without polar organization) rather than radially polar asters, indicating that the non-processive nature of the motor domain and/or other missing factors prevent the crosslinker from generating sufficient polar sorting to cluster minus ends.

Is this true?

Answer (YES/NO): NO